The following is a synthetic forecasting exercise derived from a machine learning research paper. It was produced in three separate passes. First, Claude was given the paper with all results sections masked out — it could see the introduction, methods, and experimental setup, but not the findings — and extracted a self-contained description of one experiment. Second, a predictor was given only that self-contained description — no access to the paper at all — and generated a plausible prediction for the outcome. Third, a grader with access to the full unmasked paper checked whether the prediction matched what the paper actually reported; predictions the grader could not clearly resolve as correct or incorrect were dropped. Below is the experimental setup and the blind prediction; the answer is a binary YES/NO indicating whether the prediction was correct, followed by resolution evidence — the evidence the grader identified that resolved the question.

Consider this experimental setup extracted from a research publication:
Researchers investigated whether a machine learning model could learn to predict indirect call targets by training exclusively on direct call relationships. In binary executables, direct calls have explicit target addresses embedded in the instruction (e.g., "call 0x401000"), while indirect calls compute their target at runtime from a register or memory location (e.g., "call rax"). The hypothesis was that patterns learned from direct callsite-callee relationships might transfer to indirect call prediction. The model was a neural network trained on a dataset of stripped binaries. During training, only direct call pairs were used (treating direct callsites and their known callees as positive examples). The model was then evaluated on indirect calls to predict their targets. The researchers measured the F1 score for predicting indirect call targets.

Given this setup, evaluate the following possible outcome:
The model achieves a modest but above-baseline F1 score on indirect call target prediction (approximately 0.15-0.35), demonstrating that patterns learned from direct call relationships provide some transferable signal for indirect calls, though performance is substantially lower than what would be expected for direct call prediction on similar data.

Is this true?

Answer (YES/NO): NO